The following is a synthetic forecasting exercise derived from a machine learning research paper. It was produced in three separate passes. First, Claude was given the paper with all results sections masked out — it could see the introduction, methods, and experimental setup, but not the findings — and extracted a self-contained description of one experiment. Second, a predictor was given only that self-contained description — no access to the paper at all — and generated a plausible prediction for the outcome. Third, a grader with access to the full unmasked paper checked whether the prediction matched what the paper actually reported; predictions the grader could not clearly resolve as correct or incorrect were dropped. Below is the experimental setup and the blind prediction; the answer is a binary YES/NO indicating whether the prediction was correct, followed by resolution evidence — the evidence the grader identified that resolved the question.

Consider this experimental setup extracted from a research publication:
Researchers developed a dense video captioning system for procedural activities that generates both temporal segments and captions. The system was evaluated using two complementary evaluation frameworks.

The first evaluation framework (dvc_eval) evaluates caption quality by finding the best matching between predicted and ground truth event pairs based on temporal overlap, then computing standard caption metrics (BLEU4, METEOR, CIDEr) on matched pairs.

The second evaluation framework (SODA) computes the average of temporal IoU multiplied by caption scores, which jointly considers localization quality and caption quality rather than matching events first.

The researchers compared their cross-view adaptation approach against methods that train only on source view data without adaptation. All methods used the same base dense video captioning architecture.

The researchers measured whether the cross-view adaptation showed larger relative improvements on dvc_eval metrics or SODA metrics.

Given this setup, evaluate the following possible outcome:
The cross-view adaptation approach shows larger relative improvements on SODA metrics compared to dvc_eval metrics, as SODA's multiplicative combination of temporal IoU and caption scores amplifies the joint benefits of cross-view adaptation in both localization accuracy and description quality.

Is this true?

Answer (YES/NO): NO